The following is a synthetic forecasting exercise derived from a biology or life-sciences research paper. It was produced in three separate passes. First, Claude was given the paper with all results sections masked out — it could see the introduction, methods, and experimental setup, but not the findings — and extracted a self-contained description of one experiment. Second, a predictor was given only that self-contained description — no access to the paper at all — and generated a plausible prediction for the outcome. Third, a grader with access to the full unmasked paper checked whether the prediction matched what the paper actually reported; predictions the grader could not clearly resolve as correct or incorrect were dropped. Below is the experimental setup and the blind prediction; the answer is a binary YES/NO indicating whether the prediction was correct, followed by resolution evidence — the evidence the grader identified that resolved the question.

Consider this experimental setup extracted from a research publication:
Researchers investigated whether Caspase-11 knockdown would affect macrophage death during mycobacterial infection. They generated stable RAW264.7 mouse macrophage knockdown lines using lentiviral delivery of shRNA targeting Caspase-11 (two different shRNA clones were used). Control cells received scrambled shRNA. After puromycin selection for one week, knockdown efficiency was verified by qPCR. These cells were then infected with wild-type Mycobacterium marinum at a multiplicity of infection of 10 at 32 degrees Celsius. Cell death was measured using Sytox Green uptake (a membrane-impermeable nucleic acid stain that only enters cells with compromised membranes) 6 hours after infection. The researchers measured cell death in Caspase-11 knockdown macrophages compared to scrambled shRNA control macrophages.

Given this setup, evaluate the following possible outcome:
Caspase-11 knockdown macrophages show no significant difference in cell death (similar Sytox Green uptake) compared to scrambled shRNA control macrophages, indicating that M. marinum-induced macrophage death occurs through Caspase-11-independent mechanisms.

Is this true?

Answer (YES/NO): NO